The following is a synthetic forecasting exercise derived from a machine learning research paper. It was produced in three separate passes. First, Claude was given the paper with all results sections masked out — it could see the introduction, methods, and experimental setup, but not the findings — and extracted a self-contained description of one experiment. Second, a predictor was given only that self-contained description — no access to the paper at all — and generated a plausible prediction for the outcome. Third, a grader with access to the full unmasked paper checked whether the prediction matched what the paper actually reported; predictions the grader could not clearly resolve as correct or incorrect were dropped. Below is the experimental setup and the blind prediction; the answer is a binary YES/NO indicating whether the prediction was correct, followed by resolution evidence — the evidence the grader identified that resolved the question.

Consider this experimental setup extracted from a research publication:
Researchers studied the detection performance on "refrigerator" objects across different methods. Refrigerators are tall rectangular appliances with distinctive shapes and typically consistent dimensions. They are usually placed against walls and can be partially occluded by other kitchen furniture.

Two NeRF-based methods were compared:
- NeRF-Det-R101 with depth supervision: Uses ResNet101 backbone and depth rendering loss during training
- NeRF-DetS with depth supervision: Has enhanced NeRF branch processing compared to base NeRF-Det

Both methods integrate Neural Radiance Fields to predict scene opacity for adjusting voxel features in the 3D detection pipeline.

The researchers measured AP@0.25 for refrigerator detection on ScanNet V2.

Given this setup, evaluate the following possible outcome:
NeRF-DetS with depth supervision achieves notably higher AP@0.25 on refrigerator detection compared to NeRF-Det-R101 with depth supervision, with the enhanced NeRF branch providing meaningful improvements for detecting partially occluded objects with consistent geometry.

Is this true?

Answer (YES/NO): NO